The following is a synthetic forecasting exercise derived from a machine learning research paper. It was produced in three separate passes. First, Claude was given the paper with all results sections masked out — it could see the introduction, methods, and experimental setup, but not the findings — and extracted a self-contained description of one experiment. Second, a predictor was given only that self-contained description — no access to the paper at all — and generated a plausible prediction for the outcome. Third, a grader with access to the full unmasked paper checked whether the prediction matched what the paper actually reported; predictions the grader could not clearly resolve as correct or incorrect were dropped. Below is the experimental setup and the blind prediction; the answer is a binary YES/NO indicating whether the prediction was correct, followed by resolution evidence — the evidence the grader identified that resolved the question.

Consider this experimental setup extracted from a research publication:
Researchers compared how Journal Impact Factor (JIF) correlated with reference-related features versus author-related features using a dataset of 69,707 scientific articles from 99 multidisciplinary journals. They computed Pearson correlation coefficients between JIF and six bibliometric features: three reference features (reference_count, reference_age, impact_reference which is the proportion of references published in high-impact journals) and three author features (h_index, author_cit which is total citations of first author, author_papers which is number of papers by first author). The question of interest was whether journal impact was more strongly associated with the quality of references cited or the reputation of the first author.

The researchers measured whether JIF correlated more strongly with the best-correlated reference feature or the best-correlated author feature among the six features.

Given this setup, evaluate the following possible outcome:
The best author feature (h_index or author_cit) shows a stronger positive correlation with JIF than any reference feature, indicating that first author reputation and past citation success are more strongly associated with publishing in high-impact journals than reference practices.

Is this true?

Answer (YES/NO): NO